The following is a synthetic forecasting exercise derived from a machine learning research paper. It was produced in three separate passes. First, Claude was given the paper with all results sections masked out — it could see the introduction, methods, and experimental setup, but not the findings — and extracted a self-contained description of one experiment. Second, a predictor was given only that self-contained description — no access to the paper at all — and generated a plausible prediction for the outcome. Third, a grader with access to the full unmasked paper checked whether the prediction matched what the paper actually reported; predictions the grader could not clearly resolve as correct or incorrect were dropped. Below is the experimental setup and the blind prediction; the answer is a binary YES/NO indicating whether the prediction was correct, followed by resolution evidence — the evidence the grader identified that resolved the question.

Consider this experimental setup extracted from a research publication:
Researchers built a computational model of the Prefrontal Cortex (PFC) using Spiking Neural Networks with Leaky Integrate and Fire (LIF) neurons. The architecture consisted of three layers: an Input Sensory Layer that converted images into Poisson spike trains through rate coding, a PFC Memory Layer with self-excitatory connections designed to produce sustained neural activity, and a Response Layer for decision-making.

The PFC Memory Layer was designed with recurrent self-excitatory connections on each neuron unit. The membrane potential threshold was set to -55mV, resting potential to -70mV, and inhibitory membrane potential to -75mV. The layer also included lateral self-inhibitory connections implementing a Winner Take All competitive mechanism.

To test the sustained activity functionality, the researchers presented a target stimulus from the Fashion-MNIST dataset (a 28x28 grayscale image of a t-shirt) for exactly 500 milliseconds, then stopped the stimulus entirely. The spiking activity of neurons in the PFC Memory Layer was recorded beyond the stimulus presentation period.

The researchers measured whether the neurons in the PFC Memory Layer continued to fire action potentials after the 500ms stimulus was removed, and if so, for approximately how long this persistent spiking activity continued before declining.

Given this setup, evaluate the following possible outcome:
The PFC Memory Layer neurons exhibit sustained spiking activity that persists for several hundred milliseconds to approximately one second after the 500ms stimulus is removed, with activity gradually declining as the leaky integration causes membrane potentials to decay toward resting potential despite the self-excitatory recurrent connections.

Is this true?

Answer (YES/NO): NO